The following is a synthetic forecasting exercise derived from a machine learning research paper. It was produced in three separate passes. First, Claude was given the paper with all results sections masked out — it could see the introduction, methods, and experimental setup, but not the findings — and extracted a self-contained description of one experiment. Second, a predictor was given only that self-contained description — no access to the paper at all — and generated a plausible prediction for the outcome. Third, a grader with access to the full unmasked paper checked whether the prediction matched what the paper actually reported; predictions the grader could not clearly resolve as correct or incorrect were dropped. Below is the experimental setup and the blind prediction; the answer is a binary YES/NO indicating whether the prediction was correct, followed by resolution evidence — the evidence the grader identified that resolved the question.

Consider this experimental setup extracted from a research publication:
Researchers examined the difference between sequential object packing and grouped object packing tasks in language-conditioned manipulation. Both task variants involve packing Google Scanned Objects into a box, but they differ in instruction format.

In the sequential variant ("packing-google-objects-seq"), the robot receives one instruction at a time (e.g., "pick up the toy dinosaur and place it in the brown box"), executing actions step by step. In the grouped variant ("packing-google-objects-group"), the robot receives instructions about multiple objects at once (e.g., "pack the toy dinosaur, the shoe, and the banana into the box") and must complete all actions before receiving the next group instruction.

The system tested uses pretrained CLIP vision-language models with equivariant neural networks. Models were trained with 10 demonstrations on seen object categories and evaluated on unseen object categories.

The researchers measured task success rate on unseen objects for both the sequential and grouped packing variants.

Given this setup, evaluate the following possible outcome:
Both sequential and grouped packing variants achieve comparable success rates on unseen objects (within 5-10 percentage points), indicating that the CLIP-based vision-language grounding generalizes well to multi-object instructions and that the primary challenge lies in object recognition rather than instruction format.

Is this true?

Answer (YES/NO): NO